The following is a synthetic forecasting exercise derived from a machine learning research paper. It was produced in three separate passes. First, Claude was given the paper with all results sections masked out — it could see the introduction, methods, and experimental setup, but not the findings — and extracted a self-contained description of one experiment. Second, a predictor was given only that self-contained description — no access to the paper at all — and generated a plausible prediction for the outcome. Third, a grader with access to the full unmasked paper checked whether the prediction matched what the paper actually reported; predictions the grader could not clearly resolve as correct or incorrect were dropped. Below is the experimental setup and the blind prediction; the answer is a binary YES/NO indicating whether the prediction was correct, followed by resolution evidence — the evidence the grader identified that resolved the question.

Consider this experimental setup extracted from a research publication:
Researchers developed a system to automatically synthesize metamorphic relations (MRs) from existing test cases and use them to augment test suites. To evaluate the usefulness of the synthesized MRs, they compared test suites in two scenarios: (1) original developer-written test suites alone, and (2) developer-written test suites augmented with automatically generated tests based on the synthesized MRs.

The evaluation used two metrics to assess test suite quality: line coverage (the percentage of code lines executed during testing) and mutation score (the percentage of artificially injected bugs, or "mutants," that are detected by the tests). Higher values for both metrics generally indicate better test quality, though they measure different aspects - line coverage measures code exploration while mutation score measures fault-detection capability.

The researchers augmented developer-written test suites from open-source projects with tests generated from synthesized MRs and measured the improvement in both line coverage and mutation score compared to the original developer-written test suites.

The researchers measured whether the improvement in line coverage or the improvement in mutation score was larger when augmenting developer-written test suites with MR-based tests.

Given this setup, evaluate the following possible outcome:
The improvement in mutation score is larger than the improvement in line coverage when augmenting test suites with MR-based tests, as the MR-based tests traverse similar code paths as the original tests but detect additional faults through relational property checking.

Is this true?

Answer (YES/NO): NO